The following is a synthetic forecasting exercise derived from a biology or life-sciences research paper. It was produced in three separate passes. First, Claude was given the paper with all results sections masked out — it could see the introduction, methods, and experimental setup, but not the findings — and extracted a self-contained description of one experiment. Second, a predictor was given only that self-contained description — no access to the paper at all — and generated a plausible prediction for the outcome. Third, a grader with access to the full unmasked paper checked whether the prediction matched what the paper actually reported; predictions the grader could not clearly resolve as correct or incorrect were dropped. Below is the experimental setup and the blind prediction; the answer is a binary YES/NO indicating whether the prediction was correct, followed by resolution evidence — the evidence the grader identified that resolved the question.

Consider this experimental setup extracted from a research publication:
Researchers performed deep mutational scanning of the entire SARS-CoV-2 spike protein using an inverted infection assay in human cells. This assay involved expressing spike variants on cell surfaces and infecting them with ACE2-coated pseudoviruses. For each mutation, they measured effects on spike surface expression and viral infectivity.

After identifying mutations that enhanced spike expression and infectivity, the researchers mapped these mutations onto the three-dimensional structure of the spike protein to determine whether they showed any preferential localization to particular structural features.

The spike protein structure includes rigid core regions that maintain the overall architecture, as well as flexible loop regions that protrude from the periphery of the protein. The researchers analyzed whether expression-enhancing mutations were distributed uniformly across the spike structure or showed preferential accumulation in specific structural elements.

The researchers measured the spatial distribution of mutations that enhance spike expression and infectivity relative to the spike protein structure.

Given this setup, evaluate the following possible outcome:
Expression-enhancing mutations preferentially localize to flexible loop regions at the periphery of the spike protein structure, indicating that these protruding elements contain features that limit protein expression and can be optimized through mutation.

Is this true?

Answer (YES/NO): YES